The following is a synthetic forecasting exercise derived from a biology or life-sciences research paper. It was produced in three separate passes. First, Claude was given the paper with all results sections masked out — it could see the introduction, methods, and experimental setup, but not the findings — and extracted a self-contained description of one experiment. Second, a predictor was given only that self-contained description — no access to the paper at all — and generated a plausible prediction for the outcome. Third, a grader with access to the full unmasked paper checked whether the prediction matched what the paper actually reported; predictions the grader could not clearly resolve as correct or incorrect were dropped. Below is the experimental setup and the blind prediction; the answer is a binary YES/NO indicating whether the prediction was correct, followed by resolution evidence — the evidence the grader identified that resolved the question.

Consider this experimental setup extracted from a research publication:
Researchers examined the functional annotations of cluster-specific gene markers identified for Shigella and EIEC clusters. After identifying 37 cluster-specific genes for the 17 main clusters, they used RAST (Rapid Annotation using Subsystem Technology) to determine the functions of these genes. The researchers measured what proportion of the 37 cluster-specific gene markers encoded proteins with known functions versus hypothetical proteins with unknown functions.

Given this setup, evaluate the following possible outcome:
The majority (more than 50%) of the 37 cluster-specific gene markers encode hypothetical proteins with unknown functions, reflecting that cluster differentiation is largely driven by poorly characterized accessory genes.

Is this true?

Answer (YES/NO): NO